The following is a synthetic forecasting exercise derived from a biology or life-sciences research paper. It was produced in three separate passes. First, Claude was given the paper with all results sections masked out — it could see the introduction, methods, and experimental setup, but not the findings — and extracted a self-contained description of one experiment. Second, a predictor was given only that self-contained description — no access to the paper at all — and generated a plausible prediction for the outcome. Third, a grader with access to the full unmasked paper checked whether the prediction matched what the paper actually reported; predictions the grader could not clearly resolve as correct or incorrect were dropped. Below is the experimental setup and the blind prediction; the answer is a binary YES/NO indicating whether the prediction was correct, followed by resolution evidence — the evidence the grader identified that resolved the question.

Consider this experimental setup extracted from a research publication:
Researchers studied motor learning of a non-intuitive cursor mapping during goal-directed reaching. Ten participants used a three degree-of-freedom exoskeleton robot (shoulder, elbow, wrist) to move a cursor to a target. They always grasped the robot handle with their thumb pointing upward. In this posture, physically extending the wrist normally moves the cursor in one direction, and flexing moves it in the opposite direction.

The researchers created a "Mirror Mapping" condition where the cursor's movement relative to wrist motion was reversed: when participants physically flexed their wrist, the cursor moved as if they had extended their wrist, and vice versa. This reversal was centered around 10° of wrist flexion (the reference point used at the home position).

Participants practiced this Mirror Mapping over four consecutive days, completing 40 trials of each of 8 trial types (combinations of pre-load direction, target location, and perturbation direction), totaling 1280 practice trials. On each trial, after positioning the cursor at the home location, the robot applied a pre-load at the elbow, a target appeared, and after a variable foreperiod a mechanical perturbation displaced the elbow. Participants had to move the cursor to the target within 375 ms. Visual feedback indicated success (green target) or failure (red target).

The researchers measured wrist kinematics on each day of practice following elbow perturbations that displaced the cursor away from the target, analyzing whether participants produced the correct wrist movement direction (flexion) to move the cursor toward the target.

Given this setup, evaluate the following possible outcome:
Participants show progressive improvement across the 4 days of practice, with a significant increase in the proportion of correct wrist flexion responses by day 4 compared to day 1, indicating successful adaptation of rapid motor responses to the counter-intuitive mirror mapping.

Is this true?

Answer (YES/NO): YES